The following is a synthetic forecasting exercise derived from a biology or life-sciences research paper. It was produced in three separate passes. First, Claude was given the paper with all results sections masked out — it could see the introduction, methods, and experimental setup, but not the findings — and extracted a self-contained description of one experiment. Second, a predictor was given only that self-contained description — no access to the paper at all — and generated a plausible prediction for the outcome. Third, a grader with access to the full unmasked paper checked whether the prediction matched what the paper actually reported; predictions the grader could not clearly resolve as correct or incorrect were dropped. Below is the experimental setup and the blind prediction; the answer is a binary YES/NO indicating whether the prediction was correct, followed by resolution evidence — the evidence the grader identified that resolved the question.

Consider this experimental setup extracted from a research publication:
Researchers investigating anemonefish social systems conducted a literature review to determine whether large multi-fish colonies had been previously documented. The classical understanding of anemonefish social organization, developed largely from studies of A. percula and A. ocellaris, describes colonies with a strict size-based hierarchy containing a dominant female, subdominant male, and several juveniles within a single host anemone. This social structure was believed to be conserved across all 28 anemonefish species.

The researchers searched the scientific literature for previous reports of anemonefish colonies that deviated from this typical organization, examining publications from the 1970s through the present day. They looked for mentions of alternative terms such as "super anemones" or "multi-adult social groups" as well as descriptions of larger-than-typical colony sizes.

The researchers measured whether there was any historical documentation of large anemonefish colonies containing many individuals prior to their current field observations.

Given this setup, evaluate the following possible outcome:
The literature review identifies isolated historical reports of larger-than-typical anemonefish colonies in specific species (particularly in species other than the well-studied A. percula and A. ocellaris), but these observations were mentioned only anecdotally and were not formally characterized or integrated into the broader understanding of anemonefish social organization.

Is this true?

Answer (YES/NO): NO